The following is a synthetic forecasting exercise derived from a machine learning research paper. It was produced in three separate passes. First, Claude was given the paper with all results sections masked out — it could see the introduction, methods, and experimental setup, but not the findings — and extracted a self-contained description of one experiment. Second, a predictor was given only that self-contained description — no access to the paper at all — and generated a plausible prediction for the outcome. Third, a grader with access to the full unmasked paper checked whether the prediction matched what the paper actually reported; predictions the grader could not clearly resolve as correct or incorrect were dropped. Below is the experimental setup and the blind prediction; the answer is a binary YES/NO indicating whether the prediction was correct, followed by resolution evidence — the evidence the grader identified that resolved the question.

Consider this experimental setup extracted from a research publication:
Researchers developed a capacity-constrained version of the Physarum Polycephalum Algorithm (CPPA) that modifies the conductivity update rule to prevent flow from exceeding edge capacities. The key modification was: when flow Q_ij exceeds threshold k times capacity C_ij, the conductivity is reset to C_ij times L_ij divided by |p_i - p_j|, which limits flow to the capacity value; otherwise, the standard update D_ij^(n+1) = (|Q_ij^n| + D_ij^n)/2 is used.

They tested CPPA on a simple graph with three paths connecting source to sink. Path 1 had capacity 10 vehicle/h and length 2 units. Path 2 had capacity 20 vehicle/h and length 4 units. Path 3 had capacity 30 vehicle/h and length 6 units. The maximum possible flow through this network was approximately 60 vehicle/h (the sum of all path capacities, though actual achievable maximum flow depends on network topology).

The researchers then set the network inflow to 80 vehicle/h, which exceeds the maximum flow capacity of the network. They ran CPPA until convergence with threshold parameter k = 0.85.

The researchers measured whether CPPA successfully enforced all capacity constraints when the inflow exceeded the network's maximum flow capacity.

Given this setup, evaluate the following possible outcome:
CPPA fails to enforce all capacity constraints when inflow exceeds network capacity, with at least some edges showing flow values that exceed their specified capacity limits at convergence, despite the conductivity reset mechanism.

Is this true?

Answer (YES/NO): YES